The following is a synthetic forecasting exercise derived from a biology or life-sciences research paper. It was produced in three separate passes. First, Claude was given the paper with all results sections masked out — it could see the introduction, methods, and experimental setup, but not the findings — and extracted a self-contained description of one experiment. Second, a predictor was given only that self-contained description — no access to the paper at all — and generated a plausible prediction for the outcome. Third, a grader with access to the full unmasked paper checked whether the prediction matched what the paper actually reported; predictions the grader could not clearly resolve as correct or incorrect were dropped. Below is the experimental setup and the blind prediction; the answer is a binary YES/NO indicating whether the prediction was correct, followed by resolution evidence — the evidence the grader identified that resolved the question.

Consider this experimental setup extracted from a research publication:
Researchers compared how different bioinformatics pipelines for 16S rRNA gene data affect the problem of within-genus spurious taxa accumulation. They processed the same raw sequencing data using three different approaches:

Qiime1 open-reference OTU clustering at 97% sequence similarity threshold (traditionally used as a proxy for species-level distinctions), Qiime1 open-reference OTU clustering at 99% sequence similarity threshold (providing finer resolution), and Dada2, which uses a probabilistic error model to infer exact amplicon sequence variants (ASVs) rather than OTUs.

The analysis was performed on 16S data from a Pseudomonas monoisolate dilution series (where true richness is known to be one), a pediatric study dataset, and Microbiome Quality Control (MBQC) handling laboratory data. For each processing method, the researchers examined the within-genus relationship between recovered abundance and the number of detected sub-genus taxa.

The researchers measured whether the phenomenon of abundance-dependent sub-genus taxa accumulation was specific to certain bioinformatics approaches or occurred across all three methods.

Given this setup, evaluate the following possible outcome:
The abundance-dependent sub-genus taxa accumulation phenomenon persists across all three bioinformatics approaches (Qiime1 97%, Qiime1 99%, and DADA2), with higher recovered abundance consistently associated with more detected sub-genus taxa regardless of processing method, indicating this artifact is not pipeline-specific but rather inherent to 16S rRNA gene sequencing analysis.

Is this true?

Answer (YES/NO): YES